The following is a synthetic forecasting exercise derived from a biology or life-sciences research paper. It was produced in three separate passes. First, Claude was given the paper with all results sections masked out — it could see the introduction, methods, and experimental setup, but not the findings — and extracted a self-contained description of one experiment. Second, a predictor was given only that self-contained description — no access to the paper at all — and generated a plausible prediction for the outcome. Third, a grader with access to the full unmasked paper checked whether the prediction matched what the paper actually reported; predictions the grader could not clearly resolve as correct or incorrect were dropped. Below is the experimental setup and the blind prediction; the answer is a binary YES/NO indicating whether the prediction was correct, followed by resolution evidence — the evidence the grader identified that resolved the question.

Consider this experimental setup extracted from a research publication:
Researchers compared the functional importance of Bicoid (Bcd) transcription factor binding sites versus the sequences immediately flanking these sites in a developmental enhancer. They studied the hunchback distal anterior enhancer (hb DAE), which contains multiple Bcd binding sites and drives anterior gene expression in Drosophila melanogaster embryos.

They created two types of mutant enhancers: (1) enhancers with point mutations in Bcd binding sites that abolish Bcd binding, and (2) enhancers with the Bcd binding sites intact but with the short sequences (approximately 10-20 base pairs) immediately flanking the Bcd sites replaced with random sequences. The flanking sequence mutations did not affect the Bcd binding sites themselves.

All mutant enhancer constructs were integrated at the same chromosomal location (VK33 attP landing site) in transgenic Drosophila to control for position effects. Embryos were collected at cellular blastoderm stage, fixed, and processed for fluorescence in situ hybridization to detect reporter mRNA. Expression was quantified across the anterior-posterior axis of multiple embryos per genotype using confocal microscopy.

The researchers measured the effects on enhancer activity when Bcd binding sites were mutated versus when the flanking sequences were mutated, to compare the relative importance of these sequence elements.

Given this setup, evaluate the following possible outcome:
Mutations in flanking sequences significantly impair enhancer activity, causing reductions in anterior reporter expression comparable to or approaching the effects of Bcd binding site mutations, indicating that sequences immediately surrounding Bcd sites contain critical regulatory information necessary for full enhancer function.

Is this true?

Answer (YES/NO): NO